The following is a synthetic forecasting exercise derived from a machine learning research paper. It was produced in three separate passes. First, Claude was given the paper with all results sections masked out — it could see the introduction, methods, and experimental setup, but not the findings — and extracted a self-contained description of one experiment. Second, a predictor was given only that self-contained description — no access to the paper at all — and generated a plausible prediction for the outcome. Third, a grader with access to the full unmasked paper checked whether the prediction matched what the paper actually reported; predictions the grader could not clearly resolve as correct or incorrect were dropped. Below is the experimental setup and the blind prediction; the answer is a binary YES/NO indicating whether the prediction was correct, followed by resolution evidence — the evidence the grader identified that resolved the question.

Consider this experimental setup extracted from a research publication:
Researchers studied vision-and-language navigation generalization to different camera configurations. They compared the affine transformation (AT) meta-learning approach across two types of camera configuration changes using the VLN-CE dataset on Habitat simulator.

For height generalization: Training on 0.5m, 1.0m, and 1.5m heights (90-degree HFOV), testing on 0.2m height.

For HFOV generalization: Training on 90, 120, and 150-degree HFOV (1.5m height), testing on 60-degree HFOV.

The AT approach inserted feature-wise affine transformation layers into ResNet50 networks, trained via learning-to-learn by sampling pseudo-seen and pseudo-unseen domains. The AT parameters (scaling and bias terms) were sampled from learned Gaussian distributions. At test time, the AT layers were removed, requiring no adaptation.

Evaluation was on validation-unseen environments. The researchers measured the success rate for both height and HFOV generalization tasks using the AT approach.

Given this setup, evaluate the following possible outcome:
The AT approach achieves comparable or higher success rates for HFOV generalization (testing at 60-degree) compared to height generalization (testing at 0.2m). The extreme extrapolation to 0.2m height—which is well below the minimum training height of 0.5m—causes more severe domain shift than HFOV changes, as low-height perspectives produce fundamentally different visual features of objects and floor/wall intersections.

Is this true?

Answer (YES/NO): YES